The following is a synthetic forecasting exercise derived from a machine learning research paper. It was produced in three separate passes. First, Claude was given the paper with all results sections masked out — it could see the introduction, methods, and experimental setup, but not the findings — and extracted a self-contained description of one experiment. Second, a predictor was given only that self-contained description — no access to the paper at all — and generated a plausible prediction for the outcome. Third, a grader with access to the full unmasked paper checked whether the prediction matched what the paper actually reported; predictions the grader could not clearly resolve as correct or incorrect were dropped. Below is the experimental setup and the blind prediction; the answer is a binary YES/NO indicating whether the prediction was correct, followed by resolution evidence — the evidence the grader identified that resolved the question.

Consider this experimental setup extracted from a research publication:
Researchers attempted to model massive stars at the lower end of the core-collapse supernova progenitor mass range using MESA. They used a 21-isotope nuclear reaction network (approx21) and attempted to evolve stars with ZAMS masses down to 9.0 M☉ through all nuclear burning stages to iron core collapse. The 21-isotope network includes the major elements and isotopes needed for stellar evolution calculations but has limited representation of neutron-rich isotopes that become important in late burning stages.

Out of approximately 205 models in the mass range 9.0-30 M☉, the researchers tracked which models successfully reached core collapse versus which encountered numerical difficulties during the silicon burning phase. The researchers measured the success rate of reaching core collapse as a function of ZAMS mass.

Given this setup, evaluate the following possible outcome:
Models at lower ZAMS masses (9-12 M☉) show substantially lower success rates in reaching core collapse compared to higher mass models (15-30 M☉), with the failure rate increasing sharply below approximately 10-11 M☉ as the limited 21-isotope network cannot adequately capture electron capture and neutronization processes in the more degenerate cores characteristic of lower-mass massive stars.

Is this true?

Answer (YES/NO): NO